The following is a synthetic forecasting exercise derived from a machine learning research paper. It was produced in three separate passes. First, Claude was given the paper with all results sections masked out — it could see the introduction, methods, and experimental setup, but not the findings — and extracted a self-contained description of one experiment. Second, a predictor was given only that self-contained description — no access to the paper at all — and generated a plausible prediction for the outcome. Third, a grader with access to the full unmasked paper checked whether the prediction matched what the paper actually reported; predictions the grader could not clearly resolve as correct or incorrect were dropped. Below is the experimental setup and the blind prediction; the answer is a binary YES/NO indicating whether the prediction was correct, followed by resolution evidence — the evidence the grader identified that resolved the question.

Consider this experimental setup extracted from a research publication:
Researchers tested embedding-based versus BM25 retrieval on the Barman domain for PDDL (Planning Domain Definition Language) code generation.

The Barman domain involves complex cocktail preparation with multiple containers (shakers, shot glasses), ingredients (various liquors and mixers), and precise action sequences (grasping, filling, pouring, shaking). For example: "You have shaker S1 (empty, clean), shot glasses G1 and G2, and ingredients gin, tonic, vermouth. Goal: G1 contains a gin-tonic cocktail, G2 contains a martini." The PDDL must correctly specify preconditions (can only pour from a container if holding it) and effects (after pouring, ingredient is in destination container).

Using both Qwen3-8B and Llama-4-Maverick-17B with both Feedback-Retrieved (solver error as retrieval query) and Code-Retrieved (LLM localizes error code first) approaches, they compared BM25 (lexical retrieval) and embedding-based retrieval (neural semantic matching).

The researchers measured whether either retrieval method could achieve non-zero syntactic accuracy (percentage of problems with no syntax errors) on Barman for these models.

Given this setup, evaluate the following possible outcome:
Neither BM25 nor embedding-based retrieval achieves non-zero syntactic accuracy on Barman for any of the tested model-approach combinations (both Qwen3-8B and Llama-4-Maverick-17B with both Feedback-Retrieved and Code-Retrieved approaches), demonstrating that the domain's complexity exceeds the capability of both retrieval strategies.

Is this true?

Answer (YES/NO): NO